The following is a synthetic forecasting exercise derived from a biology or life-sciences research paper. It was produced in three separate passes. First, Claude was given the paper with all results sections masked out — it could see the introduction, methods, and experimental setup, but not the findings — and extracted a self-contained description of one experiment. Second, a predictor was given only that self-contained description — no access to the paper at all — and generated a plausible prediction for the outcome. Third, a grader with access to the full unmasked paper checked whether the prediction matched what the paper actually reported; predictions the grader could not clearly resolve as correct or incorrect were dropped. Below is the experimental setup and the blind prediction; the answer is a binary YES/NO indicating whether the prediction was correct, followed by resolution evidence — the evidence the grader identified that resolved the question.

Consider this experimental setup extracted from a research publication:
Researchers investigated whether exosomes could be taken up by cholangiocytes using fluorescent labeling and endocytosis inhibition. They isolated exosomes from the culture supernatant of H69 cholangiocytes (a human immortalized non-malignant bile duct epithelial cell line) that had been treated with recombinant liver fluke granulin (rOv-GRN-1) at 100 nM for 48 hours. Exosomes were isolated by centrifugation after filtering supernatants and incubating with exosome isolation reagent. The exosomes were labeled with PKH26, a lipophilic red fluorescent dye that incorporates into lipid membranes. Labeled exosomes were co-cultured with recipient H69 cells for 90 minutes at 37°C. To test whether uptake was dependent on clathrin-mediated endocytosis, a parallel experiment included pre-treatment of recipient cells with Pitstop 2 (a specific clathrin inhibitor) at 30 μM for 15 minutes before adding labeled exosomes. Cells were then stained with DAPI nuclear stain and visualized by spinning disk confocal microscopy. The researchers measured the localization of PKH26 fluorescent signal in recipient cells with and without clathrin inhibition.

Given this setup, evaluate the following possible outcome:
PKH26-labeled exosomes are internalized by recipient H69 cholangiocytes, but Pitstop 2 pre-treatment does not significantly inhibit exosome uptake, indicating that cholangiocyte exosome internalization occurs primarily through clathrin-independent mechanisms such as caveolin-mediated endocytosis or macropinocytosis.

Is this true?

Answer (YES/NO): NO